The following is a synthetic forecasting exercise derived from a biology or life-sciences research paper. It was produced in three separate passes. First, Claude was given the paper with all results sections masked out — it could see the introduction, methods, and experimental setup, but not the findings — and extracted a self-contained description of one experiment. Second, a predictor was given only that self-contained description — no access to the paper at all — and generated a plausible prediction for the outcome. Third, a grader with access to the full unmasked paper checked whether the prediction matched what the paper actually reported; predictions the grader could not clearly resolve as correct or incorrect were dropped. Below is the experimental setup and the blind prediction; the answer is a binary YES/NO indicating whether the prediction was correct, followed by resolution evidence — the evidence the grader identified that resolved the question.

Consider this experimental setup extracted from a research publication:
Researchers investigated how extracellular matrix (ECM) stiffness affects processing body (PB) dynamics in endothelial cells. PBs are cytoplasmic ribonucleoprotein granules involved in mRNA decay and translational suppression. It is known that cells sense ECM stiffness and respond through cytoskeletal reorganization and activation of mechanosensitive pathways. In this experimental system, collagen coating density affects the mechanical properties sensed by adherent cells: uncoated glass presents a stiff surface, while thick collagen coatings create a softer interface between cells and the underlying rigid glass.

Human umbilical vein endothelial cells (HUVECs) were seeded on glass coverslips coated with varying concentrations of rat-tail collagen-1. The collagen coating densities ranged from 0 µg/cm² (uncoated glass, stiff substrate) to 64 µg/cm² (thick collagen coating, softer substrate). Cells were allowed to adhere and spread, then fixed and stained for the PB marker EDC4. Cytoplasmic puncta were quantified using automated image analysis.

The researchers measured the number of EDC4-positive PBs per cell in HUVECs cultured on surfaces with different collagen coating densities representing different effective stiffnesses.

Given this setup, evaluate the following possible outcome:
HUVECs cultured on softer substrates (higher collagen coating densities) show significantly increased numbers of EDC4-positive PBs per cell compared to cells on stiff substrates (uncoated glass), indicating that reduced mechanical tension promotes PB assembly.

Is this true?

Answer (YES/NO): NO